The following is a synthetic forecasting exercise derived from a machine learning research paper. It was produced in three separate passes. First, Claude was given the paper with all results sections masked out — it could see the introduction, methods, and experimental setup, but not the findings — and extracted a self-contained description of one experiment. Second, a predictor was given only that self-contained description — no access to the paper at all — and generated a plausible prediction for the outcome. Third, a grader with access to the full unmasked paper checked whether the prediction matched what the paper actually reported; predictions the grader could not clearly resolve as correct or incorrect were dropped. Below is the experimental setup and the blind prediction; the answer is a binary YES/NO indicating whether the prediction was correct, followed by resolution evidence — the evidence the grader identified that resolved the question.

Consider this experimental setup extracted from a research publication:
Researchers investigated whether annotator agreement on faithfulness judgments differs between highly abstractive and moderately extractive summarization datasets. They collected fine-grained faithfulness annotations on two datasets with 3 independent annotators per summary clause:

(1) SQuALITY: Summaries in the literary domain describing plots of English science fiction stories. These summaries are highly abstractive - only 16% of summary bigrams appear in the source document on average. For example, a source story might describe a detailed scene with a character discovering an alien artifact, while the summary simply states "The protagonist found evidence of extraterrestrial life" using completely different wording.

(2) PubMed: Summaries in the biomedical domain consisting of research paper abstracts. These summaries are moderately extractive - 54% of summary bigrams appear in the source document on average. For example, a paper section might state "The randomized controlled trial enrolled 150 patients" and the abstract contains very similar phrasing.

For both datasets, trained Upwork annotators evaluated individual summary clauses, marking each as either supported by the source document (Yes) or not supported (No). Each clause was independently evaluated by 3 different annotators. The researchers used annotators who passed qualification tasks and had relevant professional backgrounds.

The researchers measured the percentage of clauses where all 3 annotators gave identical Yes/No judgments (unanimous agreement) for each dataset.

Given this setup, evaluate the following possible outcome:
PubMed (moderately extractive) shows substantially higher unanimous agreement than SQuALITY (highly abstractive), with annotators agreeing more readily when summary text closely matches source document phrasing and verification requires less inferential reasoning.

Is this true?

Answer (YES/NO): NO